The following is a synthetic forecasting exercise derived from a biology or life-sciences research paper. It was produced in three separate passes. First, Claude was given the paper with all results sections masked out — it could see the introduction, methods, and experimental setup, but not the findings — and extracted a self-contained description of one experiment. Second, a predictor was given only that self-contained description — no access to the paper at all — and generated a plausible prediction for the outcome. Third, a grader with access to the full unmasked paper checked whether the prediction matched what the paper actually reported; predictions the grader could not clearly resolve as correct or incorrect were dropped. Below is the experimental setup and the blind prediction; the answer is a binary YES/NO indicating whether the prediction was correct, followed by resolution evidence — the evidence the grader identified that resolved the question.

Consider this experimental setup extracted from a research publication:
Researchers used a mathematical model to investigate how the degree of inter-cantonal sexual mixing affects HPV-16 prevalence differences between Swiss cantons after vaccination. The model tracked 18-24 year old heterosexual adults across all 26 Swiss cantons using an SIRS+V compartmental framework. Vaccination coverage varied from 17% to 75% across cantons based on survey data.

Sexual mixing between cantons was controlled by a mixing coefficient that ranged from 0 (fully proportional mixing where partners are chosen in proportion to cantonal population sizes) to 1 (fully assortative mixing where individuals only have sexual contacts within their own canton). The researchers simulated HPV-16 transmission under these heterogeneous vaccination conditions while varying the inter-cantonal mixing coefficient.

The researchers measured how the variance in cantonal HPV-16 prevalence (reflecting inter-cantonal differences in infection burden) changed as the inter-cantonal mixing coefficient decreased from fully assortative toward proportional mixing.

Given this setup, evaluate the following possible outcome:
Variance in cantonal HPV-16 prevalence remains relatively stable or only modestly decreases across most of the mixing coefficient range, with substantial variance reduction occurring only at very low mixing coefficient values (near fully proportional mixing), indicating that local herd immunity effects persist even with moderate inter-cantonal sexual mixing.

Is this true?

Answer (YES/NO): NO